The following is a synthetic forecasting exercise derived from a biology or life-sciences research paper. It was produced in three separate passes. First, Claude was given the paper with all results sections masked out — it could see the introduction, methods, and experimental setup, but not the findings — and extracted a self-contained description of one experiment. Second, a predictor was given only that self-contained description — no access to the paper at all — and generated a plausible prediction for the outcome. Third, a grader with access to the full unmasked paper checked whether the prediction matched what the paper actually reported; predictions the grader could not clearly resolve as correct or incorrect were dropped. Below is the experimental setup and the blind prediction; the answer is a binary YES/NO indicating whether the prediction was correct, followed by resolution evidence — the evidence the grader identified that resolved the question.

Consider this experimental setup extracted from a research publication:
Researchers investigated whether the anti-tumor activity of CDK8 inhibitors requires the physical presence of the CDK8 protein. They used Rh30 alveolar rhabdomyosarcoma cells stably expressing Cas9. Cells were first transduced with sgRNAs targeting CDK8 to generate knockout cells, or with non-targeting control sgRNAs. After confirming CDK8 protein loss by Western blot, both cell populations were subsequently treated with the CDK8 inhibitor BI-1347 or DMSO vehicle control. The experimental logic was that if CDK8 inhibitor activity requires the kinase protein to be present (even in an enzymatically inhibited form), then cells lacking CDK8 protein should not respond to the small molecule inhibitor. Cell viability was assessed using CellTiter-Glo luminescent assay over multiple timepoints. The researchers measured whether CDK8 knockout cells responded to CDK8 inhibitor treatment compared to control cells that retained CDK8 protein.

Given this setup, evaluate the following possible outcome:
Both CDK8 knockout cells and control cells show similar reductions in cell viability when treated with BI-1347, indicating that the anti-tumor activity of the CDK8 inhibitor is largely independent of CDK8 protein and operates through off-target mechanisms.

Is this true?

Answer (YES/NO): NO